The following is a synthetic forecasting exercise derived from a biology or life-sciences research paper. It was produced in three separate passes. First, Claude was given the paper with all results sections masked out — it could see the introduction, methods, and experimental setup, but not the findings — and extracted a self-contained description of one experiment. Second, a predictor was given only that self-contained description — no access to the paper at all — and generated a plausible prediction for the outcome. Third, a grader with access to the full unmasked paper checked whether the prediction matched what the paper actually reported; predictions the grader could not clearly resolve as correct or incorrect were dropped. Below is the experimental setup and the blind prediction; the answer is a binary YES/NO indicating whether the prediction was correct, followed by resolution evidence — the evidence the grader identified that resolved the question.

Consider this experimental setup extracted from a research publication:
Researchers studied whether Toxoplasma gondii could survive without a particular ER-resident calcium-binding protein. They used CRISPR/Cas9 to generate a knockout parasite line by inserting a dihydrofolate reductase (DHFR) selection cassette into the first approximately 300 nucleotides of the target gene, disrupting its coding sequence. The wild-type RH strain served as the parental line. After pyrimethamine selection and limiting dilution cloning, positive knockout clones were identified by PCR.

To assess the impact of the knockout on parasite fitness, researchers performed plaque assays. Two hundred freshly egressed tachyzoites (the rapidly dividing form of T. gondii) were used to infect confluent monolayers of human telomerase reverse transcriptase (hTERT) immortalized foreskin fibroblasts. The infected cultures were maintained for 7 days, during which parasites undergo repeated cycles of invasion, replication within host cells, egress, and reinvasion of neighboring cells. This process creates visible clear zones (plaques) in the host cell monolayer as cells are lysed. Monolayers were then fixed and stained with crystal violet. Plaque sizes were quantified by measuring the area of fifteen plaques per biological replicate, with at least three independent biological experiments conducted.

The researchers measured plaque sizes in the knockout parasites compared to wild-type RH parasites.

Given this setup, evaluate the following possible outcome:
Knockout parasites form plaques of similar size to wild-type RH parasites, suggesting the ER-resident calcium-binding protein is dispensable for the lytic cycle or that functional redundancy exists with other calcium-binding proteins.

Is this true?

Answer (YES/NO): YES